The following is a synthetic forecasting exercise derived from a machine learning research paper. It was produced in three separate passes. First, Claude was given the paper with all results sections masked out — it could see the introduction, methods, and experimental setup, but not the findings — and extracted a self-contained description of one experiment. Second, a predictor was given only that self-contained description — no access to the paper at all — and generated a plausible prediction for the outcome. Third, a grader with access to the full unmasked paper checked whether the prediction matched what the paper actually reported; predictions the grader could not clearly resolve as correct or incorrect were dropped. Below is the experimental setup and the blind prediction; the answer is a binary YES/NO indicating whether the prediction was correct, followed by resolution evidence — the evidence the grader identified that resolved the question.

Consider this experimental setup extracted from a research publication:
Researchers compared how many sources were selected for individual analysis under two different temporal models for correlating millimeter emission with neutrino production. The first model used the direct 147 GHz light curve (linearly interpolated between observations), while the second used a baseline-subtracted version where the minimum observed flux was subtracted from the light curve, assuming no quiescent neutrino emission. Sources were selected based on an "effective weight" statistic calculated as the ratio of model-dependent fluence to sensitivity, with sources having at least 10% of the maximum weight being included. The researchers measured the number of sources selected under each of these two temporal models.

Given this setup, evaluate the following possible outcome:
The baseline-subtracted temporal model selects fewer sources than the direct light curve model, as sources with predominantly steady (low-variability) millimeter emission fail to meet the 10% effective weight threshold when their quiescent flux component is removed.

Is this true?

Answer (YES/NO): NO